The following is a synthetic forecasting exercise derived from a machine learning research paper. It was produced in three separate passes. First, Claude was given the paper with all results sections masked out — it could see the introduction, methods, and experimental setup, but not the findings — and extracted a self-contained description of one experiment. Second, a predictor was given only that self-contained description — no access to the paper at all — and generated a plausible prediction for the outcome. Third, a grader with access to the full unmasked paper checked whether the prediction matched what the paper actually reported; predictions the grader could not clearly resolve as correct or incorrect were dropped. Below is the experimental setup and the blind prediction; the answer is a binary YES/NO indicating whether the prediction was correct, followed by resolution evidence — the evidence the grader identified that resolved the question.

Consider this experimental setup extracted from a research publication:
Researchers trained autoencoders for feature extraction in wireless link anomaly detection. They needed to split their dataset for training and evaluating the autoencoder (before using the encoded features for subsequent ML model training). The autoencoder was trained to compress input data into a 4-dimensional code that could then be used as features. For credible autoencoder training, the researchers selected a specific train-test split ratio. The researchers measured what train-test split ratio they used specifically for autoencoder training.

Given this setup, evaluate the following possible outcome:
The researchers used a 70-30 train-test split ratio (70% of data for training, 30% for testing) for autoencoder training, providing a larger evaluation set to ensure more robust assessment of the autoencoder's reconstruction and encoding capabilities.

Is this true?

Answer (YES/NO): NO